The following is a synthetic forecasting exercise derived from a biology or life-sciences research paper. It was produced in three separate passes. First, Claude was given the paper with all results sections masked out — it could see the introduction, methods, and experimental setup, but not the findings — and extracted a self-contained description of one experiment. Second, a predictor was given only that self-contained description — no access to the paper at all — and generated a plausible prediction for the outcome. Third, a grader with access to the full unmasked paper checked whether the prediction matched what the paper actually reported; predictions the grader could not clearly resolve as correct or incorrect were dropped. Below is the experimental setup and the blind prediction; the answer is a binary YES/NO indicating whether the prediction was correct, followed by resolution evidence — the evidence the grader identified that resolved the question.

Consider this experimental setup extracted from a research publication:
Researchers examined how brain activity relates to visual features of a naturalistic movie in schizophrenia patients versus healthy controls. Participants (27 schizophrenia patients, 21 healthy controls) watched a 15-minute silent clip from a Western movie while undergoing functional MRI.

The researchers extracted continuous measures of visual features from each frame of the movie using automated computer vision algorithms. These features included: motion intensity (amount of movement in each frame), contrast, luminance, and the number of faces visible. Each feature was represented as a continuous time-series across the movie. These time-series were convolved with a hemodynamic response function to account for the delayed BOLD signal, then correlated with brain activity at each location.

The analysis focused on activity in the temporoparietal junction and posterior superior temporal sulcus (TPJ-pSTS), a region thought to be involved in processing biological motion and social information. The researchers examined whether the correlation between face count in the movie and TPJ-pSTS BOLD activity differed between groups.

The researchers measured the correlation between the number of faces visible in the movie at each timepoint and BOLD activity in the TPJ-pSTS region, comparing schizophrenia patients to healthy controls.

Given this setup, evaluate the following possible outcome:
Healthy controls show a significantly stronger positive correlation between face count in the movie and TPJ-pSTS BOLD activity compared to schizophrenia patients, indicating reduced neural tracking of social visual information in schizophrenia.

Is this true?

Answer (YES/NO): NO